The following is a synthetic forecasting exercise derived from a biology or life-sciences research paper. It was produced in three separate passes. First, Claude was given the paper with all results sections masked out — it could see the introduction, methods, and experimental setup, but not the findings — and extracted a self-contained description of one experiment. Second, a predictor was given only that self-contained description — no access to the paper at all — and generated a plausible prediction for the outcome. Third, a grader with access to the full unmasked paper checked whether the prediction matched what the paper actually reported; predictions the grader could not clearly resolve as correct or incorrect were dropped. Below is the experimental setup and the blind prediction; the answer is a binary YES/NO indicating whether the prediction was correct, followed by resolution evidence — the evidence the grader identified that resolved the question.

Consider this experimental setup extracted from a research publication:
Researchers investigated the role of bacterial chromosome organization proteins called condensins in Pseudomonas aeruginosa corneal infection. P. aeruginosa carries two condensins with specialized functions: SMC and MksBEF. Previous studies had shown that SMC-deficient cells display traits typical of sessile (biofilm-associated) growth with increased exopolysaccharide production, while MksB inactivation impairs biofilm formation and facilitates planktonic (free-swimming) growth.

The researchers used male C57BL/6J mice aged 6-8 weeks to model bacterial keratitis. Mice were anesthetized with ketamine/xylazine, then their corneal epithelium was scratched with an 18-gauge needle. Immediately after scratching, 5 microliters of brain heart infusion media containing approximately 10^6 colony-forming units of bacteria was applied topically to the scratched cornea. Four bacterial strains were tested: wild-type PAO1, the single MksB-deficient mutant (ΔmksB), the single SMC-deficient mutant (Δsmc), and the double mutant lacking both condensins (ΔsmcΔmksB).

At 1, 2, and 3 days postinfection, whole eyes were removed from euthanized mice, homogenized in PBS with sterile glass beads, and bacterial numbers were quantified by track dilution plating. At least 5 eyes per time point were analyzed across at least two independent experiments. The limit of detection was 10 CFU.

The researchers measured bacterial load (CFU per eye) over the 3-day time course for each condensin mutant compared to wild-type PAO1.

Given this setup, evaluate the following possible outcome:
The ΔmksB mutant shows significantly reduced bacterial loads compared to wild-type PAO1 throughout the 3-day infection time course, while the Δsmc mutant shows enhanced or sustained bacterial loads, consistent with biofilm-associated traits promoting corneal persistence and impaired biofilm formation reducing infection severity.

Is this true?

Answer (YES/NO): NO